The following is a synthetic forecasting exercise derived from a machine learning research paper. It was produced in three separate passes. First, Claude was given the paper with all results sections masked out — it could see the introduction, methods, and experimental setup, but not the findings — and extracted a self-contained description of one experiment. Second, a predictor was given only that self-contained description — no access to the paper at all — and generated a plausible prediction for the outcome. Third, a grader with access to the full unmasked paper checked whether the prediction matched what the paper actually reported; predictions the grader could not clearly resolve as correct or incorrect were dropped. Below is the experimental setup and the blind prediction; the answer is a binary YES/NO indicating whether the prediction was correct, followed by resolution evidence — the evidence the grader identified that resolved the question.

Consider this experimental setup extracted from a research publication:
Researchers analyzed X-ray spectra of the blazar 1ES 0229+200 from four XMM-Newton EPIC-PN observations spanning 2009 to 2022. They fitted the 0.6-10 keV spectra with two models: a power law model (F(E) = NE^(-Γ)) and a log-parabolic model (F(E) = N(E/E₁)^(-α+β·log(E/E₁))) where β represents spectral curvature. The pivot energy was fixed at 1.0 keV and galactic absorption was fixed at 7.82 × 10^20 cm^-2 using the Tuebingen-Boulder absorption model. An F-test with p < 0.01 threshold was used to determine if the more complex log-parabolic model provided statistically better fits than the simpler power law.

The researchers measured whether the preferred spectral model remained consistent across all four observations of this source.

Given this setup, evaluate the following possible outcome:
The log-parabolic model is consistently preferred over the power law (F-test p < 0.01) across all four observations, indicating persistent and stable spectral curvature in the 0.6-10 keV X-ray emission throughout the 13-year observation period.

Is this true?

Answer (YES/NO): NO